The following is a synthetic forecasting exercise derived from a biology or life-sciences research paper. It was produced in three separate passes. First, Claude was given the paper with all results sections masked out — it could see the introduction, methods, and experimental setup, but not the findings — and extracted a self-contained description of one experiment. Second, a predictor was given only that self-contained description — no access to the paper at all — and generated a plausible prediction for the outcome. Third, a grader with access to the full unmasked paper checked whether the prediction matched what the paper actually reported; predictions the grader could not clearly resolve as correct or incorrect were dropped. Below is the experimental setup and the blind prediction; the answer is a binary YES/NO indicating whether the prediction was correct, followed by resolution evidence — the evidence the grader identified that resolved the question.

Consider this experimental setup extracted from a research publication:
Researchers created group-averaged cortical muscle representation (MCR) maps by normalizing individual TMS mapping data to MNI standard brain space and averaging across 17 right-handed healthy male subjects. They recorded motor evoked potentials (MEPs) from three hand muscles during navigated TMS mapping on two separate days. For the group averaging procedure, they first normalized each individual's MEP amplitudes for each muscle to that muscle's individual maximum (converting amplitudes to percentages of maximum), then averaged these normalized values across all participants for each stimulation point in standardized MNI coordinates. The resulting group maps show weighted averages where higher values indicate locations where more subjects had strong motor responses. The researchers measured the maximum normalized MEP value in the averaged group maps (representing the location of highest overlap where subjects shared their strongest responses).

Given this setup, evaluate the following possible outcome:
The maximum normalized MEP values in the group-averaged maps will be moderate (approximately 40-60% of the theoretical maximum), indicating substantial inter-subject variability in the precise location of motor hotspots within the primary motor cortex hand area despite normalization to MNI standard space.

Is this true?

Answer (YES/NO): YES